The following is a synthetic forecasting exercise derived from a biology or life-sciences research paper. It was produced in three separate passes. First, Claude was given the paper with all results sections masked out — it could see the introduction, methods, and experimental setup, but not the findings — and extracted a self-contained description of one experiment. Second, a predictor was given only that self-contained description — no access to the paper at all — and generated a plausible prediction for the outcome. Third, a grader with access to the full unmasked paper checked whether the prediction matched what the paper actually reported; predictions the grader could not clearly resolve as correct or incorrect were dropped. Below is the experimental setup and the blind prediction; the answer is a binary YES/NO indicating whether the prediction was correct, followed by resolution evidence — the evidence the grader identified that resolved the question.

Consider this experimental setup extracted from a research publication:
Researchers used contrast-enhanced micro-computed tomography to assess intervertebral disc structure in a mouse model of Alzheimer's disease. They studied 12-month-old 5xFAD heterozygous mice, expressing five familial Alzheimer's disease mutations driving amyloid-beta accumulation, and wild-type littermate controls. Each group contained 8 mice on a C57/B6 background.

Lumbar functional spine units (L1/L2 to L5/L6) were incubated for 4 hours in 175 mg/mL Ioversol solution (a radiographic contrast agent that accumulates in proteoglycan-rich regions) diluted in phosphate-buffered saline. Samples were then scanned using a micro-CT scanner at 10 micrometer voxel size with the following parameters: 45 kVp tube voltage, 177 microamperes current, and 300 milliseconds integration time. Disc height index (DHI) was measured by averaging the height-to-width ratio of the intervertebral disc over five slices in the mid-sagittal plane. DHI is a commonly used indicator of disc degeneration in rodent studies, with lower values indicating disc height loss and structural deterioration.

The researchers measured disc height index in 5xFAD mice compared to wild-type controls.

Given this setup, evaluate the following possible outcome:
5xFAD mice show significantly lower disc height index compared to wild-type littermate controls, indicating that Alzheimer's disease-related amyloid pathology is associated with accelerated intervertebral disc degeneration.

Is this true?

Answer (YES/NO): NO